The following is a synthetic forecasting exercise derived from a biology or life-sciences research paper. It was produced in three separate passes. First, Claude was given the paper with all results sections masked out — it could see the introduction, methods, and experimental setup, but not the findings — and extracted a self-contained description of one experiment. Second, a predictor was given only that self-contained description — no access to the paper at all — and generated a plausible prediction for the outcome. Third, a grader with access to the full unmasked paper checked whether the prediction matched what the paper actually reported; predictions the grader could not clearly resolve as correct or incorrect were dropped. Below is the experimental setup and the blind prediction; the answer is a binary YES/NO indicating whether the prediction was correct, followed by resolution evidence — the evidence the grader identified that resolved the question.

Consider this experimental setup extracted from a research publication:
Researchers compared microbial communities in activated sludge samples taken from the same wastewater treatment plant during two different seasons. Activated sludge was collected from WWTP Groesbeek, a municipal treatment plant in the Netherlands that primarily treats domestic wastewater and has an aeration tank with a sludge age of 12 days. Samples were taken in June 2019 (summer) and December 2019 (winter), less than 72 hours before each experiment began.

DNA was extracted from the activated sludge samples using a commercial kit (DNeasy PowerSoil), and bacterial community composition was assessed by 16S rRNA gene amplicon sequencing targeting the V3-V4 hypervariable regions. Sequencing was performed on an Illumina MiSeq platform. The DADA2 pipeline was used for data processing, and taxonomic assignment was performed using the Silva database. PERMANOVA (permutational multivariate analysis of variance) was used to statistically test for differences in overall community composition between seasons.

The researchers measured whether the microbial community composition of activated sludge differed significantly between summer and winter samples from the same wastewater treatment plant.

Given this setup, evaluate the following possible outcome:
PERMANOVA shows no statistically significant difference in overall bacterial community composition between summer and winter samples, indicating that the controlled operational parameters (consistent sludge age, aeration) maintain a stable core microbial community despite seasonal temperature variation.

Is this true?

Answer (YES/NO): YES